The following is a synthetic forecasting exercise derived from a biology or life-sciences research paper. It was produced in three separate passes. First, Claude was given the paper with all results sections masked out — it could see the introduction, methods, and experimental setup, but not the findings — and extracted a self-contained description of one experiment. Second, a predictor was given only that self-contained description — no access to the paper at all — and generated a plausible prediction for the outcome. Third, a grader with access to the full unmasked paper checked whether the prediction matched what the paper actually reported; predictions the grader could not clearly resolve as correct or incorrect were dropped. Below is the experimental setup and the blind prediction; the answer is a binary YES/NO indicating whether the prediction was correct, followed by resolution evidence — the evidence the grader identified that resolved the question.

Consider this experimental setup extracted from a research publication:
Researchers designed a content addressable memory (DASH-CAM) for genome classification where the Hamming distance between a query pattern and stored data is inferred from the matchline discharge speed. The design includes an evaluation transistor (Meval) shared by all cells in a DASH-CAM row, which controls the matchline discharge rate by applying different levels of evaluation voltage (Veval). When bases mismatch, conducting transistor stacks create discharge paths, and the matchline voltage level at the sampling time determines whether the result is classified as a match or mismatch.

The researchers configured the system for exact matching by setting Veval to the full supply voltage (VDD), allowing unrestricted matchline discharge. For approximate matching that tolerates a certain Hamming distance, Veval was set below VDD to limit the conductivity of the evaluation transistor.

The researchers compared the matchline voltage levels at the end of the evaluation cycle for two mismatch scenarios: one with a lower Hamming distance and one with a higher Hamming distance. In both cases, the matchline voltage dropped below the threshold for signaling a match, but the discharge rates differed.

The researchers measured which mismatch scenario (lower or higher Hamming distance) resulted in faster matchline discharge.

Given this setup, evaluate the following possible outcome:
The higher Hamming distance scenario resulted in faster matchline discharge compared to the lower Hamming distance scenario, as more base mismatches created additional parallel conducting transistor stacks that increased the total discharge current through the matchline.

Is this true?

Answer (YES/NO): YES